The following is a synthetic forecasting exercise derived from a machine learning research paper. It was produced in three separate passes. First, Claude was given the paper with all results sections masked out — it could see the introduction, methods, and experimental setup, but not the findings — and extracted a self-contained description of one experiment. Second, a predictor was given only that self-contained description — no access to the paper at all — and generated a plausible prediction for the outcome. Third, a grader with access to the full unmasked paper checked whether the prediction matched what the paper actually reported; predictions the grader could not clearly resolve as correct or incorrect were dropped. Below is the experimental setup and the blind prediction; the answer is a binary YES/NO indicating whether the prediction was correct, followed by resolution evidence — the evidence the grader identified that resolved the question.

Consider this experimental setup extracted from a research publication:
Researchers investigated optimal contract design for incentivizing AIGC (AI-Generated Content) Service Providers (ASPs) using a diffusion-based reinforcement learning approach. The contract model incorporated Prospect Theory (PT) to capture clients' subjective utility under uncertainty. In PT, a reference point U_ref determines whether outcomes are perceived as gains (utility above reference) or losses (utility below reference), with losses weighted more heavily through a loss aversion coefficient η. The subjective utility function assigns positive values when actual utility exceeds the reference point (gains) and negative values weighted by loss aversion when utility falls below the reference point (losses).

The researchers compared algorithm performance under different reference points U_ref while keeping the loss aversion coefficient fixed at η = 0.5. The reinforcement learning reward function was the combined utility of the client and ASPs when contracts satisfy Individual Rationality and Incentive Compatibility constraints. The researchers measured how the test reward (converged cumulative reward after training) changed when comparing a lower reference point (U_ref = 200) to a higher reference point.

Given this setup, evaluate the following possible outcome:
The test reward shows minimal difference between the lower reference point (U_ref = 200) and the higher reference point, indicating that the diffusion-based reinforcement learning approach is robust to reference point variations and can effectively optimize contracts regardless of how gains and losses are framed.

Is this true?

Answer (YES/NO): NO